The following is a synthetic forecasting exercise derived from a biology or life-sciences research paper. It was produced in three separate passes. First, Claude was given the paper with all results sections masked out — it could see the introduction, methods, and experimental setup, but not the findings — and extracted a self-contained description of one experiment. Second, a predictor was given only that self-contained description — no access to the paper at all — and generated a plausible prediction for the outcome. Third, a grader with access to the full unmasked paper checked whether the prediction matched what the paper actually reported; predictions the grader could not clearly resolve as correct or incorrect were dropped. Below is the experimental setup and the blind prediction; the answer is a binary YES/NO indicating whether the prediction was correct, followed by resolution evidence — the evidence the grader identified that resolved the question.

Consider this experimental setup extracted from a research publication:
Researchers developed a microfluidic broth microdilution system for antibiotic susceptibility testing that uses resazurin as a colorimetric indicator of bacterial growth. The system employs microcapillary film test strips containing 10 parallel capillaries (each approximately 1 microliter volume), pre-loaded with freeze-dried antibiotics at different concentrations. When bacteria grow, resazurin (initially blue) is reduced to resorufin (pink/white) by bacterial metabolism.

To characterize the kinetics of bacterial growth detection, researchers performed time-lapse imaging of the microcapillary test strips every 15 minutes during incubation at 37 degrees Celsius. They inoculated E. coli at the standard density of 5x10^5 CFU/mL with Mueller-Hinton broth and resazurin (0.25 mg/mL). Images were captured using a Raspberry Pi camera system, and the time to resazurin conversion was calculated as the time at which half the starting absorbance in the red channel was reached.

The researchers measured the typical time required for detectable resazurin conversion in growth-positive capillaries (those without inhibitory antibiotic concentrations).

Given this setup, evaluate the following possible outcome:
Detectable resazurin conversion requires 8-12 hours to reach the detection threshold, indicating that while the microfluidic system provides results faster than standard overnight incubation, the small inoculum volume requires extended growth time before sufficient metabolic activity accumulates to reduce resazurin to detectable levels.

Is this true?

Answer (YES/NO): NO